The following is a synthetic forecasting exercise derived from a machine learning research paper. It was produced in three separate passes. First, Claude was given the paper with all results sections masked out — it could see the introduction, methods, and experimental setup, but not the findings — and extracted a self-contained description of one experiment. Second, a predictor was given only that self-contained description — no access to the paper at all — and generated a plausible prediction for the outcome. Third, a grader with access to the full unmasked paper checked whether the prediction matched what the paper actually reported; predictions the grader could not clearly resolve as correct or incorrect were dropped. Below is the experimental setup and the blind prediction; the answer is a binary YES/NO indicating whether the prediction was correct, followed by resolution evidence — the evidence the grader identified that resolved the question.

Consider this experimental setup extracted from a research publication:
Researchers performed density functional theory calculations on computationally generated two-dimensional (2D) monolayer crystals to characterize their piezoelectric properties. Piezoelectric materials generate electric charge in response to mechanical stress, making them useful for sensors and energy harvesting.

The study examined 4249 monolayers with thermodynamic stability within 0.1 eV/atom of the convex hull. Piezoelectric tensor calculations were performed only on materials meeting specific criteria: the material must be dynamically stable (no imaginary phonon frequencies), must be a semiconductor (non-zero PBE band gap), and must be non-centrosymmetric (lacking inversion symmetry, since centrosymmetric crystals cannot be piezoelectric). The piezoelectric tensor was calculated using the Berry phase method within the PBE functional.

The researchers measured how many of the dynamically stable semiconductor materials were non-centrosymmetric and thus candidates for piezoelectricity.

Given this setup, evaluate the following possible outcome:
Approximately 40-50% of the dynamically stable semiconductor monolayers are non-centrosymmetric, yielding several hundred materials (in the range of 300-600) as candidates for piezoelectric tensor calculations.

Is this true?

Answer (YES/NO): NO